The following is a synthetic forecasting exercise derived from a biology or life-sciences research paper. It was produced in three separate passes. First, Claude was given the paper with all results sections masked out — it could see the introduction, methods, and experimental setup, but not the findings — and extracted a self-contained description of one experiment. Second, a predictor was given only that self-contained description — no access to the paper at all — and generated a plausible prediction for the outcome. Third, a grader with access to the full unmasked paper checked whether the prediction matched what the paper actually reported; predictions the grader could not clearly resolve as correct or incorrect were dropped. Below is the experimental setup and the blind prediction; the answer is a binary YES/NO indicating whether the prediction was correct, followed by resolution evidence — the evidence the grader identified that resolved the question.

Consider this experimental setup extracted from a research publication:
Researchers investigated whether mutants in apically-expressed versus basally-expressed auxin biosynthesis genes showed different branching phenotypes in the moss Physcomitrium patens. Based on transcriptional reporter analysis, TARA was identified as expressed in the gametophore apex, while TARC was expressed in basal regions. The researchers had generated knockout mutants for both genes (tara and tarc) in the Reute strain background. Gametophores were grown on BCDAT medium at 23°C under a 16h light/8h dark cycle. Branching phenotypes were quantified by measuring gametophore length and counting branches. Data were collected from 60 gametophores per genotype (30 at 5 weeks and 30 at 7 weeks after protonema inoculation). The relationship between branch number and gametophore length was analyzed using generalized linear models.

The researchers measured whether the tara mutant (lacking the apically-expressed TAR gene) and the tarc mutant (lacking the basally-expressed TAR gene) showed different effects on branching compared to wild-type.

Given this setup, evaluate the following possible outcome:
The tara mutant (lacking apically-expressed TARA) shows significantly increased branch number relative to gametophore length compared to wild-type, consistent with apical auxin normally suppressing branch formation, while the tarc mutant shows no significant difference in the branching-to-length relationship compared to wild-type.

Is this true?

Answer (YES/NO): NO